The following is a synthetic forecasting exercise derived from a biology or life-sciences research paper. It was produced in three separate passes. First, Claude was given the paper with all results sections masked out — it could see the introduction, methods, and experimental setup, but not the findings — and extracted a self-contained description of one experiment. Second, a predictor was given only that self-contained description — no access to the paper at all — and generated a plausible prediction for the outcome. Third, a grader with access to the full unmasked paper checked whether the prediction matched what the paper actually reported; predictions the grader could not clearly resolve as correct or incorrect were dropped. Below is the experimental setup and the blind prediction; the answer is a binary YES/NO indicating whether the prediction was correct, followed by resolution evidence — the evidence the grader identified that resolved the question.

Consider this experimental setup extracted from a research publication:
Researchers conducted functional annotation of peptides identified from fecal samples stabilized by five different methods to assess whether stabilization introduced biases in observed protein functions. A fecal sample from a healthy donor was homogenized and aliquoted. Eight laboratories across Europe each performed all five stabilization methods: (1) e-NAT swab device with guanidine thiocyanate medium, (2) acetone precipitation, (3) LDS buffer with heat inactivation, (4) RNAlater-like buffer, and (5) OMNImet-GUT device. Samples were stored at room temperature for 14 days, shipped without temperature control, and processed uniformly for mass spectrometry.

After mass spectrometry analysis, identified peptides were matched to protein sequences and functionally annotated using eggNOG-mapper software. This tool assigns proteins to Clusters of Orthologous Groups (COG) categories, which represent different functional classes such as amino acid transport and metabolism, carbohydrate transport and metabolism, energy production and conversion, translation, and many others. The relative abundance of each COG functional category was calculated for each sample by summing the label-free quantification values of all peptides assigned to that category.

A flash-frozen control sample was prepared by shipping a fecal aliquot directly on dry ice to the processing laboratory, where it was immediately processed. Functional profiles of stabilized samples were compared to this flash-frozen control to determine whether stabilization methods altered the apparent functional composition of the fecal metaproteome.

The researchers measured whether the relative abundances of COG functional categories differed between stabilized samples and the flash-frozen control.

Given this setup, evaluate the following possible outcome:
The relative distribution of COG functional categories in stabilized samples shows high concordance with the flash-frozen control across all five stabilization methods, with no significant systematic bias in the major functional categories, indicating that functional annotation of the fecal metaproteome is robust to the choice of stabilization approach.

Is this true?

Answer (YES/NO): NO